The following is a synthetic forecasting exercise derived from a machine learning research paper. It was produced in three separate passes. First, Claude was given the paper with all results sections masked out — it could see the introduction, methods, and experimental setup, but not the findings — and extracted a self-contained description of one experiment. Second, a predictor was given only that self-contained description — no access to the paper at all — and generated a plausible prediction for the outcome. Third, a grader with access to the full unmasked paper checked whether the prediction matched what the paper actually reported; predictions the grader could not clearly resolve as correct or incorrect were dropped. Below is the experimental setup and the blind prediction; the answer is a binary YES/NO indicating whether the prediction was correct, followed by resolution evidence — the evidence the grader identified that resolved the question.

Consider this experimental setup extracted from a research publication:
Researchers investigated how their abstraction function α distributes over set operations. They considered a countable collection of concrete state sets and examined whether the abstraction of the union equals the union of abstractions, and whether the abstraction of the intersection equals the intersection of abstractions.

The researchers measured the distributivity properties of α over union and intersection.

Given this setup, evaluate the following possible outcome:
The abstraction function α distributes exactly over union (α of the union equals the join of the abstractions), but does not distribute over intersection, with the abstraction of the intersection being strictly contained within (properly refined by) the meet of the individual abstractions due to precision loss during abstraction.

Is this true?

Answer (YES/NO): NO